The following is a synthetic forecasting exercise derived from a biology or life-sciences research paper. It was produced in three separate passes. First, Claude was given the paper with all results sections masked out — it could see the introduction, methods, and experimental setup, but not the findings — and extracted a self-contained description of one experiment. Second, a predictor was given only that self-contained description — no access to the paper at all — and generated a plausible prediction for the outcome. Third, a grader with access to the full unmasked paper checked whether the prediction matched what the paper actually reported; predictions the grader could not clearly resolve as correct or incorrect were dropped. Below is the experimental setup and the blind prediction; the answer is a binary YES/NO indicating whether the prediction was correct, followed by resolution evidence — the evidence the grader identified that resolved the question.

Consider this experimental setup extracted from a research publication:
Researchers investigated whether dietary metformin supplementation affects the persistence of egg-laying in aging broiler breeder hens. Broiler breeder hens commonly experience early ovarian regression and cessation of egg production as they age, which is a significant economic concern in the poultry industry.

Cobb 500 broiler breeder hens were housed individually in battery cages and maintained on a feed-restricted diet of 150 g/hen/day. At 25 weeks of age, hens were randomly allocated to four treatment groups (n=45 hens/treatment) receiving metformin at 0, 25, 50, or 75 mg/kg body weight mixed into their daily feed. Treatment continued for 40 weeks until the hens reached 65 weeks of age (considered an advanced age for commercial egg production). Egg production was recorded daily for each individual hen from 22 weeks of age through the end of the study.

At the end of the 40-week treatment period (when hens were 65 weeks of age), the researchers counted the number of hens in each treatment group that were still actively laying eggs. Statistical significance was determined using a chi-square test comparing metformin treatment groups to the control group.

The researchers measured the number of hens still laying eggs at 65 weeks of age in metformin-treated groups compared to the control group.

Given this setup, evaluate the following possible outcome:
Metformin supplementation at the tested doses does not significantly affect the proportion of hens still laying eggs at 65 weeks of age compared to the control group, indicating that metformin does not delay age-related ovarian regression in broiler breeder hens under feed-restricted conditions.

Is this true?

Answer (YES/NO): NO